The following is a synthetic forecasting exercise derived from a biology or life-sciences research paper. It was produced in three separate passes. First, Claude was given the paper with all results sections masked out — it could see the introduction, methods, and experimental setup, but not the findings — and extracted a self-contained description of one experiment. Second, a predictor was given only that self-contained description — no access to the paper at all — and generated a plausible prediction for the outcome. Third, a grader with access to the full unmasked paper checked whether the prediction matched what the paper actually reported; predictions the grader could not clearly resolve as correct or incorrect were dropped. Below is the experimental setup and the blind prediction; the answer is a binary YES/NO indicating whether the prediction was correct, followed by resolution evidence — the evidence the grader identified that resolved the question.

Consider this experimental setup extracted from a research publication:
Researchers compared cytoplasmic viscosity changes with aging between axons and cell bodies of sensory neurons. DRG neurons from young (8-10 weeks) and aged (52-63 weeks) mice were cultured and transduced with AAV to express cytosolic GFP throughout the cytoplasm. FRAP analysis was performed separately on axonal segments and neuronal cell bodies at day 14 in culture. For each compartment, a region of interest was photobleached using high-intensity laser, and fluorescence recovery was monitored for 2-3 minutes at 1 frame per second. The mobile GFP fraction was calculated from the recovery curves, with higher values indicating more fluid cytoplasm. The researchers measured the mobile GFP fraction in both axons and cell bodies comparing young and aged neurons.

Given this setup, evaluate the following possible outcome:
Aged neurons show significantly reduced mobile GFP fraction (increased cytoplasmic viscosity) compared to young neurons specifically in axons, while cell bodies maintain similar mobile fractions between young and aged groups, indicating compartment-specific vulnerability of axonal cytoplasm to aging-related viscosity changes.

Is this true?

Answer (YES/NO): NO